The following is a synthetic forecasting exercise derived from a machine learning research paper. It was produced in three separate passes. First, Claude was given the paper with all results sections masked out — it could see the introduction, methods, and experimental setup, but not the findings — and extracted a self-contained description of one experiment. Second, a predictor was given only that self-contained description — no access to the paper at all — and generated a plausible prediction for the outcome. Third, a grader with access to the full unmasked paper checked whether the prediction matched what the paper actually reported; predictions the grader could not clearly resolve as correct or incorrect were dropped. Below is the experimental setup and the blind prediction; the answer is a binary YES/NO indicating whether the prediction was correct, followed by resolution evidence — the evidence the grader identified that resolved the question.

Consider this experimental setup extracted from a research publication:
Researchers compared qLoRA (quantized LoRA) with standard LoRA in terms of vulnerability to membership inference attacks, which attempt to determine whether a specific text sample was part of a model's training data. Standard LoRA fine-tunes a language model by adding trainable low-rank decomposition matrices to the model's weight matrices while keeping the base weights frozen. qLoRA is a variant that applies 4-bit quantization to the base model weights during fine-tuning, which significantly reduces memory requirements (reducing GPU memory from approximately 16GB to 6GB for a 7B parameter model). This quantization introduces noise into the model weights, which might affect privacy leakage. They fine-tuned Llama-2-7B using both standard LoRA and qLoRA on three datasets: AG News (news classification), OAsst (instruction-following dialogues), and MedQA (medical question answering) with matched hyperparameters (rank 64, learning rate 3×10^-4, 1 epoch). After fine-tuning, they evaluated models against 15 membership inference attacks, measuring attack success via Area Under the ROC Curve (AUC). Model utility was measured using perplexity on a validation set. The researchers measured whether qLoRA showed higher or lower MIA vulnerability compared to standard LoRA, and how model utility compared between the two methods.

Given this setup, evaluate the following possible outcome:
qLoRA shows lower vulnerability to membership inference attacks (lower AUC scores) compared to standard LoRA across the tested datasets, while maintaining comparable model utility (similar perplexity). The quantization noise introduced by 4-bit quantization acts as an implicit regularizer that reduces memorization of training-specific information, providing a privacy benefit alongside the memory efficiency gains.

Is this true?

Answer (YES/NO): NO